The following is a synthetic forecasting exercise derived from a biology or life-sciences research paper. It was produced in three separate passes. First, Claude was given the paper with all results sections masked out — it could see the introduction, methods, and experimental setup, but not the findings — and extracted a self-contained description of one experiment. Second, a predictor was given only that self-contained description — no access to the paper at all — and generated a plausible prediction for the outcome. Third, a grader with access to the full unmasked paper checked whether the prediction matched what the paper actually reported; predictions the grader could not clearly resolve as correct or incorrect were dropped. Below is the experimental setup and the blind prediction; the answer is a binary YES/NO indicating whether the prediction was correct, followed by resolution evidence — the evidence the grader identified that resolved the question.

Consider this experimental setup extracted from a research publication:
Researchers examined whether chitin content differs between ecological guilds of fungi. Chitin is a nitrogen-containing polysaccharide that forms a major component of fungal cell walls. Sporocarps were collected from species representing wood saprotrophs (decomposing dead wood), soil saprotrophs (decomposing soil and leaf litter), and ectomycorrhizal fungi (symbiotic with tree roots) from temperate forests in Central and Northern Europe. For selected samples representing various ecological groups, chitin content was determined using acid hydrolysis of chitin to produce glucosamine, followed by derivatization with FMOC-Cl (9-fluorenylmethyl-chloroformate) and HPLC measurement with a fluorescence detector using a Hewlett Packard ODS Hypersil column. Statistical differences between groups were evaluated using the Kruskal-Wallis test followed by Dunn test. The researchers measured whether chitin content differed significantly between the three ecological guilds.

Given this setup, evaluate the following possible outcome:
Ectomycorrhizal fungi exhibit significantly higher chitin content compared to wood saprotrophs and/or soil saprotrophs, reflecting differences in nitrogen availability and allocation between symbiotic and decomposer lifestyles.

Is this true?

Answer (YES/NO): NO